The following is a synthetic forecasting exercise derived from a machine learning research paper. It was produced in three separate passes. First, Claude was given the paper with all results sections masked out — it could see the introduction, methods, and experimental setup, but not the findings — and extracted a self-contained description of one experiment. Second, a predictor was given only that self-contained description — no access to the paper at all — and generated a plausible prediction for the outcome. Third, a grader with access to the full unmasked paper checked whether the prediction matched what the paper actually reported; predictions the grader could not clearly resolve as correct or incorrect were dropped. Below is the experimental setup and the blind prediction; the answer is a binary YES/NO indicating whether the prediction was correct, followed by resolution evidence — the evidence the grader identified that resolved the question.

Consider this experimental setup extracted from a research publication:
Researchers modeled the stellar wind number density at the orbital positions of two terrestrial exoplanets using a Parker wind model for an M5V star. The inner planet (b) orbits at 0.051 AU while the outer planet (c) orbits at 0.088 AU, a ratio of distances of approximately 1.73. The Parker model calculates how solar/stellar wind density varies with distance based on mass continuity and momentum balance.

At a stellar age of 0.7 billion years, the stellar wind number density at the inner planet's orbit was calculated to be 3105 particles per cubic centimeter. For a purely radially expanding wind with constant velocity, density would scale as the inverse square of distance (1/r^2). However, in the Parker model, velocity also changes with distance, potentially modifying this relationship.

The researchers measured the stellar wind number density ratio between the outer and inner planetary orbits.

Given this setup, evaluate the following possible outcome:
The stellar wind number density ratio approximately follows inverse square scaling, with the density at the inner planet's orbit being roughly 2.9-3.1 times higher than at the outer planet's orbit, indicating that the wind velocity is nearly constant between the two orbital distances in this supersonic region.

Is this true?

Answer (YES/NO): NO